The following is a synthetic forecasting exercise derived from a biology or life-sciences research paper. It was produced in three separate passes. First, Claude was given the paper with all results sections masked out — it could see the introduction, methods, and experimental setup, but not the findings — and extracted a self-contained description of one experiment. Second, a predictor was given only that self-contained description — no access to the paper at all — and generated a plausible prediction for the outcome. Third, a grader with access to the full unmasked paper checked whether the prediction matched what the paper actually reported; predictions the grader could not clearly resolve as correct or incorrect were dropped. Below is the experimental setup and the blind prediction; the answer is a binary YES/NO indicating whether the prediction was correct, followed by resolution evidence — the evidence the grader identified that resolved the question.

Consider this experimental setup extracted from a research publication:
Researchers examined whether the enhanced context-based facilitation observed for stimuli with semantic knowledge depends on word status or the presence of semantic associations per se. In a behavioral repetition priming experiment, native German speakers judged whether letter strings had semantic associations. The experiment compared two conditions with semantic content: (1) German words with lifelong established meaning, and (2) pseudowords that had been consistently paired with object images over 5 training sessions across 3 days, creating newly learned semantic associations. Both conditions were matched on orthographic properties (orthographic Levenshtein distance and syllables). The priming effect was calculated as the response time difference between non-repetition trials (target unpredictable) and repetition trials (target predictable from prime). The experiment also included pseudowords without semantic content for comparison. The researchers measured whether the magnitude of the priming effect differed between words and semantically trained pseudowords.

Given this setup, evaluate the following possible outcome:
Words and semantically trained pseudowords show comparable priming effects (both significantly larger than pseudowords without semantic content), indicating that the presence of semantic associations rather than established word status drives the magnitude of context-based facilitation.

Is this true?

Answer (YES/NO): NO